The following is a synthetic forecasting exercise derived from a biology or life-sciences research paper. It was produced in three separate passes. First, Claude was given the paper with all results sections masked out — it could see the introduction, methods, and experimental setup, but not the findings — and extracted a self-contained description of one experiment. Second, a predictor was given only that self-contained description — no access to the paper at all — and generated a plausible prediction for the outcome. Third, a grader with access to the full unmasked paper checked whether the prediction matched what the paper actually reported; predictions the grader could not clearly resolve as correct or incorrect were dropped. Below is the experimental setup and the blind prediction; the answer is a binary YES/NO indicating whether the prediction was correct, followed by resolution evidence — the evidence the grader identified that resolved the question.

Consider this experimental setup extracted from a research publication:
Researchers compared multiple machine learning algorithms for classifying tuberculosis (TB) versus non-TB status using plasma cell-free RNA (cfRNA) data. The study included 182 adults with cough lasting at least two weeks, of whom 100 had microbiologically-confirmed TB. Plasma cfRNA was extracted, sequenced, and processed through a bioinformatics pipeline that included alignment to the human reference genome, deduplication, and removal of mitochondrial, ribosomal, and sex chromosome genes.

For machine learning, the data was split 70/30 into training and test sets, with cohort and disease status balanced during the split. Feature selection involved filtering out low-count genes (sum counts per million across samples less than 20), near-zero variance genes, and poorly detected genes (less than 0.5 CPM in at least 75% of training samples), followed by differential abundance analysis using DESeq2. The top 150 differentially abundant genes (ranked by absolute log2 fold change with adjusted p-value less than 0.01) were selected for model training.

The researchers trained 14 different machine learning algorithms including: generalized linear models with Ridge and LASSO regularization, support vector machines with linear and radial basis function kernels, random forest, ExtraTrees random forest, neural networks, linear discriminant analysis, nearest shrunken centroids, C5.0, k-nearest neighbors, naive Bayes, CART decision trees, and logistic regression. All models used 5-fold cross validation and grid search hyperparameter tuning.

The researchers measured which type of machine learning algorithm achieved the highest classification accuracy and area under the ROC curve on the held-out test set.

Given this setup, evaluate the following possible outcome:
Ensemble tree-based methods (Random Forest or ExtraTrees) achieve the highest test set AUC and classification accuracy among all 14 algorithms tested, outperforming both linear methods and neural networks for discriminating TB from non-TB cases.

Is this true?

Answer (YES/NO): NO